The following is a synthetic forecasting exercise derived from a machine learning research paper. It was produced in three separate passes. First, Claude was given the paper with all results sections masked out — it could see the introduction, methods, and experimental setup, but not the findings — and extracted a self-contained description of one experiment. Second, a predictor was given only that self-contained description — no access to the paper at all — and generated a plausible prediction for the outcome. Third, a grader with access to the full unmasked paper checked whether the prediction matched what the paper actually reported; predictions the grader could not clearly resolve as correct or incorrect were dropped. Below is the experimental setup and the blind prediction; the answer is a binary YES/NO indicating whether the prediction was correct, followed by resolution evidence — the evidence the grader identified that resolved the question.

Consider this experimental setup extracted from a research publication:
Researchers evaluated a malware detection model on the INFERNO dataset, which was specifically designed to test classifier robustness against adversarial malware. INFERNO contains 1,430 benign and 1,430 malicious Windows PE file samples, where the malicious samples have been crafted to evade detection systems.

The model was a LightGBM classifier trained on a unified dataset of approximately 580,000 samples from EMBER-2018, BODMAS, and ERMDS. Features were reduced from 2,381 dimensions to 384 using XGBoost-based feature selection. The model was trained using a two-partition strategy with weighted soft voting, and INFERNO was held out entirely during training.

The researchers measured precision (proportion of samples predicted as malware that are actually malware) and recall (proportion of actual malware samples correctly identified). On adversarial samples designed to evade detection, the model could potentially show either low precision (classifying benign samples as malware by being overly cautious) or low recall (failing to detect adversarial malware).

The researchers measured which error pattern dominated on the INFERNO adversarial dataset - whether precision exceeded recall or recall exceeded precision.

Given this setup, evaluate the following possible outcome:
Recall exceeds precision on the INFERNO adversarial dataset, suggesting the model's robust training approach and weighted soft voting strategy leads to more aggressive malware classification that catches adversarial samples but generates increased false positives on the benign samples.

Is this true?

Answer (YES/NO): YES